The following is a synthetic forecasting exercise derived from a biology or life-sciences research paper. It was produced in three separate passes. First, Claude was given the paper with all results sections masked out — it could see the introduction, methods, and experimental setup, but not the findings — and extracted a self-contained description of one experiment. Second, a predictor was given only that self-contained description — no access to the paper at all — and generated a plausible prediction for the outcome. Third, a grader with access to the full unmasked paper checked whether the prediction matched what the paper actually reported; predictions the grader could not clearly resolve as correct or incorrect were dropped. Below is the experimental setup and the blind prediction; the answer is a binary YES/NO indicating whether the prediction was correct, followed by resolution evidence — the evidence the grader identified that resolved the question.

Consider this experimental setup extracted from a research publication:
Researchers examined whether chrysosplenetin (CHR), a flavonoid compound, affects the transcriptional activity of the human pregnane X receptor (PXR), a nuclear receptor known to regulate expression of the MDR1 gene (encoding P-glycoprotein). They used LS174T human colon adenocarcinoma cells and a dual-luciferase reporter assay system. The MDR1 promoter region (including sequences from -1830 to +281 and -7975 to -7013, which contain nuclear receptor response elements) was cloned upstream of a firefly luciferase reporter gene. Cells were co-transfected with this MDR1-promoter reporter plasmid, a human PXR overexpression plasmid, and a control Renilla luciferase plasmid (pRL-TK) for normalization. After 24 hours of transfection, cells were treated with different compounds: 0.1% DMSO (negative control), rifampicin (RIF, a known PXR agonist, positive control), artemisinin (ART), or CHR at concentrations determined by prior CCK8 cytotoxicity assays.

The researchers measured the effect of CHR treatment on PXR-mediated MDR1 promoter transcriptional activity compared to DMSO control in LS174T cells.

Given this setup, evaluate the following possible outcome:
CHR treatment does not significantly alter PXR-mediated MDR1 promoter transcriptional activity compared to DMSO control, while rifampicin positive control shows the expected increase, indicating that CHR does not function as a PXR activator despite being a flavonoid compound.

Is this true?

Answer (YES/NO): NO